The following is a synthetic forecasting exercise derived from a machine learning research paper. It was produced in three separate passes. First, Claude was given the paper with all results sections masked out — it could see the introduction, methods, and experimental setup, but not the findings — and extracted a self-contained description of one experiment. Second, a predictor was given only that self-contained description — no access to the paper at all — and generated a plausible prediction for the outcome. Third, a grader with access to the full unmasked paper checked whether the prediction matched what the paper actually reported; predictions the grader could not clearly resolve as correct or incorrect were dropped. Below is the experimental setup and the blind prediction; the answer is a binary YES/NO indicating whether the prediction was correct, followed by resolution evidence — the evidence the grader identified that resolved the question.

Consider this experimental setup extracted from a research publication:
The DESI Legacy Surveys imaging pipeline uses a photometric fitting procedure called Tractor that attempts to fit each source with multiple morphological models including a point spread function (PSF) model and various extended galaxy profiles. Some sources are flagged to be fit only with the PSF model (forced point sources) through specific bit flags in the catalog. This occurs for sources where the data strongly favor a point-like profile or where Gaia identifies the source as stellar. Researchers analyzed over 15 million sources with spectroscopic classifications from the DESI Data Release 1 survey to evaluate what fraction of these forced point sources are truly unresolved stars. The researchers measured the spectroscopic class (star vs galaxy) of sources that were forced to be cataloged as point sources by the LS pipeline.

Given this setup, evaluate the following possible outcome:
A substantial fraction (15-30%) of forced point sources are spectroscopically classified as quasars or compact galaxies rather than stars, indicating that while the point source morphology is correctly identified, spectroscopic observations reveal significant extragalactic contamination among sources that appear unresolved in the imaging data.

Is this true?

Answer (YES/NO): NO